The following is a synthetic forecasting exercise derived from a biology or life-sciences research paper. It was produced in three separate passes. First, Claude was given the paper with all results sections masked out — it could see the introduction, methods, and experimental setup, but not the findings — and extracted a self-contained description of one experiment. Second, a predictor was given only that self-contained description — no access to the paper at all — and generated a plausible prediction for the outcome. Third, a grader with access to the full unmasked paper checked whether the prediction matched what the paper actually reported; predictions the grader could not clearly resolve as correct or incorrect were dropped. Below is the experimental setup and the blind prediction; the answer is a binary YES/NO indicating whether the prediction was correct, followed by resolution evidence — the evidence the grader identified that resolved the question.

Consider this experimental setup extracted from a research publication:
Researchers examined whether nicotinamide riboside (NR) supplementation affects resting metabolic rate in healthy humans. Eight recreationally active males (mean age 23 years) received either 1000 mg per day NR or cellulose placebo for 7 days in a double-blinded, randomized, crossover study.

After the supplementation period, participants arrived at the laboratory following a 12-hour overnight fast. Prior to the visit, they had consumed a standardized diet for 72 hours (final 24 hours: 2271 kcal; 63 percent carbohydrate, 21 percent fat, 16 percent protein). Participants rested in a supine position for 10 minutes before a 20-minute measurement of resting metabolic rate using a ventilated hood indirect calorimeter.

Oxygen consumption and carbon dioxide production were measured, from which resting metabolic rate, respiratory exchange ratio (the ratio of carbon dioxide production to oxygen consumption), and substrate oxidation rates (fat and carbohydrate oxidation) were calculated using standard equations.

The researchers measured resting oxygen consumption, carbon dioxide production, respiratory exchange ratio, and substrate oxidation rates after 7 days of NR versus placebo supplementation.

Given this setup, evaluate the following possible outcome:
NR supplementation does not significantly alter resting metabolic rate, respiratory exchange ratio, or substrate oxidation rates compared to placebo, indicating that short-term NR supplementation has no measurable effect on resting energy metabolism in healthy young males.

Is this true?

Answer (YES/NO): YES